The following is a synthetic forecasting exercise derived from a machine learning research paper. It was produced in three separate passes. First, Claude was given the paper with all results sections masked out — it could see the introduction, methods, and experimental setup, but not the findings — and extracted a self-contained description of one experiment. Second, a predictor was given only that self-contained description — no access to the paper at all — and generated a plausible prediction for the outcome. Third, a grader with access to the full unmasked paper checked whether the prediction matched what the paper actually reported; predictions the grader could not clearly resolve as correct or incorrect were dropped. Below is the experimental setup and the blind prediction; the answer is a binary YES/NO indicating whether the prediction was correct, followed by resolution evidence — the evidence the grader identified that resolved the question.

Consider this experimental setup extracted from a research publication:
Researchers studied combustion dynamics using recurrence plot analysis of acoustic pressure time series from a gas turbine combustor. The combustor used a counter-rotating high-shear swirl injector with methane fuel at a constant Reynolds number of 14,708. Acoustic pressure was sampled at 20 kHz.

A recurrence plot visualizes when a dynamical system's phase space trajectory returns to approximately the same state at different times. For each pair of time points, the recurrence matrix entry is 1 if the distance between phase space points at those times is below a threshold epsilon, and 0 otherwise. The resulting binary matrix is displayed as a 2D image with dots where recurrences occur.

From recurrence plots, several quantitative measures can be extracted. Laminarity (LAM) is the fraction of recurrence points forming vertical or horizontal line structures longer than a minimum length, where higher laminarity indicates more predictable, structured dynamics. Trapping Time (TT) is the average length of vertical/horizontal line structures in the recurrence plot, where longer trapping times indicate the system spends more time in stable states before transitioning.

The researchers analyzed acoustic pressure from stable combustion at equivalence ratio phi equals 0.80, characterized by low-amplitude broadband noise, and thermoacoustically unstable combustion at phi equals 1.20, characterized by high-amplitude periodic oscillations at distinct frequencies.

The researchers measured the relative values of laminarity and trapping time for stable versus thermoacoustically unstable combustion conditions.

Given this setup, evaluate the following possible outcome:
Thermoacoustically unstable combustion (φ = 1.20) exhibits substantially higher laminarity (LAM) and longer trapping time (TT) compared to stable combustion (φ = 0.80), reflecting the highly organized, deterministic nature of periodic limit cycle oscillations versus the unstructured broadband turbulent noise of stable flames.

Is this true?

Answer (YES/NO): NO